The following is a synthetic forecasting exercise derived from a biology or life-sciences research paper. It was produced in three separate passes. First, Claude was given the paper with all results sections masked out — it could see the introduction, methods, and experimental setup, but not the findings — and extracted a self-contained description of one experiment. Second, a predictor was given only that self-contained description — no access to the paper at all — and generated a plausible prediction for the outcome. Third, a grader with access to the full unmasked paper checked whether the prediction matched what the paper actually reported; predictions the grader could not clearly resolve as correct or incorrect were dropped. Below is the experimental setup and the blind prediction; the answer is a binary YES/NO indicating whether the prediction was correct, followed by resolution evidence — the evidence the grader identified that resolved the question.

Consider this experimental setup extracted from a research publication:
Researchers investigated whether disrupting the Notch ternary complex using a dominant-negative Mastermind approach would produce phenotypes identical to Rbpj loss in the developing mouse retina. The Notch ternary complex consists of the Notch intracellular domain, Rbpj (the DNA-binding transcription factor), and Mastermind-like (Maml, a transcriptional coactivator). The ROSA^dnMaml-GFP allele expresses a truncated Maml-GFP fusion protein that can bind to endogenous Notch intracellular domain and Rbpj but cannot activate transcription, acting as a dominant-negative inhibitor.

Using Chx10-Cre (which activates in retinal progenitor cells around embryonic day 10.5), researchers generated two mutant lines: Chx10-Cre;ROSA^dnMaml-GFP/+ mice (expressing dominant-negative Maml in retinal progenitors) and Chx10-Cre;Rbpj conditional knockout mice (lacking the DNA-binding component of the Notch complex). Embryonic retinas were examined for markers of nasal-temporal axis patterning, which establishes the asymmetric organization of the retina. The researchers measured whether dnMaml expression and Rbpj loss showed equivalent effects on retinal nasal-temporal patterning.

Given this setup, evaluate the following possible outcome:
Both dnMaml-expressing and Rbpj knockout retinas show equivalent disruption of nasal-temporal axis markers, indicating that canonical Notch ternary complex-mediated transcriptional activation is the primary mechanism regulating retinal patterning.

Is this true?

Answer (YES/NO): NO